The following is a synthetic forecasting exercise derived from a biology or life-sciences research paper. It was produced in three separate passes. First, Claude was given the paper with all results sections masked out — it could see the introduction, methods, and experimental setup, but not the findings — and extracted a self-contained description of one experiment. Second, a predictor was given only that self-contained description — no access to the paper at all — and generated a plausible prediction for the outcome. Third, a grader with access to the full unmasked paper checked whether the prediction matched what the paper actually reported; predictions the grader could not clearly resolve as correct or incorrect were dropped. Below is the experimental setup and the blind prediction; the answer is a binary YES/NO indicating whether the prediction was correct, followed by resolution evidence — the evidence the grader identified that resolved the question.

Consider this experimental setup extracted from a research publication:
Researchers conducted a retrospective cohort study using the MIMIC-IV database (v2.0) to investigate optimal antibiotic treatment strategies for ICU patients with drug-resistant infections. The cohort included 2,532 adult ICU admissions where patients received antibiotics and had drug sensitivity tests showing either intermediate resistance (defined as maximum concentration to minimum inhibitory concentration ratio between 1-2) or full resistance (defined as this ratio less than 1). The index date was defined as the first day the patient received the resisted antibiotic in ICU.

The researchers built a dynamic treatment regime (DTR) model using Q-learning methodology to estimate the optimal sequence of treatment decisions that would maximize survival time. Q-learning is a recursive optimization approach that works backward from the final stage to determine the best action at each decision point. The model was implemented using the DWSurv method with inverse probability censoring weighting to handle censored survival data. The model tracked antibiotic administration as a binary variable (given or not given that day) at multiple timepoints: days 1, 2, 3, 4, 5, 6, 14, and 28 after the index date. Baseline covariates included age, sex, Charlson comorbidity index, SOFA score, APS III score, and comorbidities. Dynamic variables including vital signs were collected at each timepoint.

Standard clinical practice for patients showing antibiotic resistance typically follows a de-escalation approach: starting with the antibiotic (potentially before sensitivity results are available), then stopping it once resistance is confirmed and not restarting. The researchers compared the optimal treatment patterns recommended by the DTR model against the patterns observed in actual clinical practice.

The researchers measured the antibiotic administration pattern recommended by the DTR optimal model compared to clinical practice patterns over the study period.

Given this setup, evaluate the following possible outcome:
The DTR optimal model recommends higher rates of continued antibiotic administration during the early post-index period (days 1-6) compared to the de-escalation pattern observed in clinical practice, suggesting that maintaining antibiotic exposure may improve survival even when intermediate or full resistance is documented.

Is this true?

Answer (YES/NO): NO